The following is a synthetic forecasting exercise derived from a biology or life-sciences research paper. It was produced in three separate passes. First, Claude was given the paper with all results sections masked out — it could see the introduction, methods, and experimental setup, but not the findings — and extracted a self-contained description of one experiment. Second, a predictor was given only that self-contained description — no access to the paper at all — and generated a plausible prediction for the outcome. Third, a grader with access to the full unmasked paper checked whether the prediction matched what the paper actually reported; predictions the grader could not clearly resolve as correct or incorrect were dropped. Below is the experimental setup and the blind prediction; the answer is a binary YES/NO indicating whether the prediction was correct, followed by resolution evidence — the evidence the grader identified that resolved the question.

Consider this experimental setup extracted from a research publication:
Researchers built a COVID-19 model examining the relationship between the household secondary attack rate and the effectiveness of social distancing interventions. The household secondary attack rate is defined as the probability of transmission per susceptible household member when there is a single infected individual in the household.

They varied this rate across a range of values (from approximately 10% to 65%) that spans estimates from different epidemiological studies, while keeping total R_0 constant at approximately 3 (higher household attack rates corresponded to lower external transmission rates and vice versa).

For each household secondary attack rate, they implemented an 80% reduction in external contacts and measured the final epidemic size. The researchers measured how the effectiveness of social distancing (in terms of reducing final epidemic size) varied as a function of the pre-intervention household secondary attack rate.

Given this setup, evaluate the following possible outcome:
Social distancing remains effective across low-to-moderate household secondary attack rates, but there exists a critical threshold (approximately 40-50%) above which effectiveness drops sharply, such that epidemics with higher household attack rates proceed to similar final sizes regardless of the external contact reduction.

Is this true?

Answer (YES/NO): NO